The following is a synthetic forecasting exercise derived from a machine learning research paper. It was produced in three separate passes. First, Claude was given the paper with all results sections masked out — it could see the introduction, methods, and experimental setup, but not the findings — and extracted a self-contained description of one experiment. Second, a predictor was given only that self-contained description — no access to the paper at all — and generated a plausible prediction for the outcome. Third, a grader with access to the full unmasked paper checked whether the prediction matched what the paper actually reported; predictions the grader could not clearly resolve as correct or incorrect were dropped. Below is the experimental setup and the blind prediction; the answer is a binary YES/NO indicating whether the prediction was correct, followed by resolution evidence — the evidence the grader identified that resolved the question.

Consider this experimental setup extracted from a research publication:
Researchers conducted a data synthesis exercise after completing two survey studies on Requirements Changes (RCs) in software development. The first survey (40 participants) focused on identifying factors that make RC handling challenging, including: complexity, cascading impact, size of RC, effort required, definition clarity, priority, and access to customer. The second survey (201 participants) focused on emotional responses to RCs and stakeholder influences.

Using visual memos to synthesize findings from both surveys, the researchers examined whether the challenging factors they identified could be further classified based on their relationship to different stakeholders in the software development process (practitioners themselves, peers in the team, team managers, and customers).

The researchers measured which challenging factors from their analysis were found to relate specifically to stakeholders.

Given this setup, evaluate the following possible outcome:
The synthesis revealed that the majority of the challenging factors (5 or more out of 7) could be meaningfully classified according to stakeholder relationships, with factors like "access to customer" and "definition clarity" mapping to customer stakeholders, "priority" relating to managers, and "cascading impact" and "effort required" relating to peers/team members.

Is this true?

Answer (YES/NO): NO